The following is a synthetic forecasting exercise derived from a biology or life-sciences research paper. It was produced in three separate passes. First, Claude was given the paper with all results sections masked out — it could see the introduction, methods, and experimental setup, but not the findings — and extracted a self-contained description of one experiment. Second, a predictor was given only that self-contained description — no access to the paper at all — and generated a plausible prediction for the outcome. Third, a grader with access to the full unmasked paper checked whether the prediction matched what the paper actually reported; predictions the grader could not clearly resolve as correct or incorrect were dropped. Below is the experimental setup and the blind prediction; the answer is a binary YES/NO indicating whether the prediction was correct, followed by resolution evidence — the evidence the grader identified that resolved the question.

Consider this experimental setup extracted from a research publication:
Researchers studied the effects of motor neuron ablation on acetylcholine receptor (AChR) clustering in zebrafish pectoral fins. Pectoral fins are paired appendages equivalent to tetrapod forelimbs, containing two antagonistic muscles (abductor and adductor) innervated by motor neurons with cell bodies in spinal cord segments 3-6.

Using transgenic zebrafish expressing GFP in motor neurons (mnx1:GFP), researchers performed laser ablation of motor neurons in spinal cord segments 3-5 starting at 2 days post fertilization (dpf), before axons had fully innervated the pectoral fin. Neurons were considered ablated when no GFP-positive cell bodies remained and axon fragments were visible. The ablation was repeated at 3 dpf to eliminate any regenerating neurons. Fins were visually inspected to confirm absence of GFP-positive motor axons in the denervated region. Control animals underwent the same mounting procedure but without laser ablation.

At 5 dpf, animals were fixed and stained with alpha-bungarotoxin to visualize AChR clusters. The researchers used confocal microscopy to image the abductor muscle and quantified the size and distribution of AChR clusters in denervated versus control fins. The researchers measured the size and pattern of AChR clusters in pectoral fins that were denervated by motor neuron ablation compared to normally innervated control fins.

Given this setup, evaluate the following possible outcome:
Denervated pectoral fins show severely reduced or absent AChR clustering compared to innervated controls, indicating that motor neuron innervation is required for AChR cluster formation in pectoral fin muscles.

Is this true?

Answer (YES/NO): NO